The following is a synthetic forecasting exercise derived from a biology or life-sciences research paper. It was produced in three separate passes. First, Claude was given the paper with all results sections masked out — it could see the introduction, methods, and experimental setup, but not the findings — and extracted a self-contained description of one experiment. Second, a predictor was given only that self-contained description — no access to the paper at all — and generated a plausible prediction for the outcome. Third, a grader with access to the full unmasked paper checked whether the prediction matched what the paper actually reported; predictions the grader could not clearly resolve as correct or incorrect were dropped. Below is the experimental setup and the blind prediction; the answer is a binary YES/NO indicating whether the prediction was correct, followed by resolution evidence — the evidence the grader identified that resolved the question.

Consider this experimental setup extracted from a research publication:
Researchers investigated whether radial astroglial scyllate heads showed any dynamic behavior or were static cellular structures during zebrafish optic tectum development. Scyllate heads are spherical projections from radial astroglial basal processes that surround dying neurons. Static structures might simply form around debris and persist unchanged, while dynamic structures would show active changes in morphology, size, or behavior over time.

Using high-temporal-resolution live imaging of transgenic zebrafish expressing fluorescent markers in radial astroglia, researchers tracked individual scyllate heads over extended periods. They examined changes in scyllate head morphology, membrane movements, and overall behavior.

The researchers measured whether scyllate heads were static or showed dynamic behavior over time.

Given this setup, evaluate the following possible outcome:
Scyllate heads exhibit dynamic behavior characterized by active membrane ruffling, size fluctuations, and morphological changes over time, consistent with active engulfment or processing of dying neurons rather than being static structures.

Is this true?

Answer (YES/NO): YES